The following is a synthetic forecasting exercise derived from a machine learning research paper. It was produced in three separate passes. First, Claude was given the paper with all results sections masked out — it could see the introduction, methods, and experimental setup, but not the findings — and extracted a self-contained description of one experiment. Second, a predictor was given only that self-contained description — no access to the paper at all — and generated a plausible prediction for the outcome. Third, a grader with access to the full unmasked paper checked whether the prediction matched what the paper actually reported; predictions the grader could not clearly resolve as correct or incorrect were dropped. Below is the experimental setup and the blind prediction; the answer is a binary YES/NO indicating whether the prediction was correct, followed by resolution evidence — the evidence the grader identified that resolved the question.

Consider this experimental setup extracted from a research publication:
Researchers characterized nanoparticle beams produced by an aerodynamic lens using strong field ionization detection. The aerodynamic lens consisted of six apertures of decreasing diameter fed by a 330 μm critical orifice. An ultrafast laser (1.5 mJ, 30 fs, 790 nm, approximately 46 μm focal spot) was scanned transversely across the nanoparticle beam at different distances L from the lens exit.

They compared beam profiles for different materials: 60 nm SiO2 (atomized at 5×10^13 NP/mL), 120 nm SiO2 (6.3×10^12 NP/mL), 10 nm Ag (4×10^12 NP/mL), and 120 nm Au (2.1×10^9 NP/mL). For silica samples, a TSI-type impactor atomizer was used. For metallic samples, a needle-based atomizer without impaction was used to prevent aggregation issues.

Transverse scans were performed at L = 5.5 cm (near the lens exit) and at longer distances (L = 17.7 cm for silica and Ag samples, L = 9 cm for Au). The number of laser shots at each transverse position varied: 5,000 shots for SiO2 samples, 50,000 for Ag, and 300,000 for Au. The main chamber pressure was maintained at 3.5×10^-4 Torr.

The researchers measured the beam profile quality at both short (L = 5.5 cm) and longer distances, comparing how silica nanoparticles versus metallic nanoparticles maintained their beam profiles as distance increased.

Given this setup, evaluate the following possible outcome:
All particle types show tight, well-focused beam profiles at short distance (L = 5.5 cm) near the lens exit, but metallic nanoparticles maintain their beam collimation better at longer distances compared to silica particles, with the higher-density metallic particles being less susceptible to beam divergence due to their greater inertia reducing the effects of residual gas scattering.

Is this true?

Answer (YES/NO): NO